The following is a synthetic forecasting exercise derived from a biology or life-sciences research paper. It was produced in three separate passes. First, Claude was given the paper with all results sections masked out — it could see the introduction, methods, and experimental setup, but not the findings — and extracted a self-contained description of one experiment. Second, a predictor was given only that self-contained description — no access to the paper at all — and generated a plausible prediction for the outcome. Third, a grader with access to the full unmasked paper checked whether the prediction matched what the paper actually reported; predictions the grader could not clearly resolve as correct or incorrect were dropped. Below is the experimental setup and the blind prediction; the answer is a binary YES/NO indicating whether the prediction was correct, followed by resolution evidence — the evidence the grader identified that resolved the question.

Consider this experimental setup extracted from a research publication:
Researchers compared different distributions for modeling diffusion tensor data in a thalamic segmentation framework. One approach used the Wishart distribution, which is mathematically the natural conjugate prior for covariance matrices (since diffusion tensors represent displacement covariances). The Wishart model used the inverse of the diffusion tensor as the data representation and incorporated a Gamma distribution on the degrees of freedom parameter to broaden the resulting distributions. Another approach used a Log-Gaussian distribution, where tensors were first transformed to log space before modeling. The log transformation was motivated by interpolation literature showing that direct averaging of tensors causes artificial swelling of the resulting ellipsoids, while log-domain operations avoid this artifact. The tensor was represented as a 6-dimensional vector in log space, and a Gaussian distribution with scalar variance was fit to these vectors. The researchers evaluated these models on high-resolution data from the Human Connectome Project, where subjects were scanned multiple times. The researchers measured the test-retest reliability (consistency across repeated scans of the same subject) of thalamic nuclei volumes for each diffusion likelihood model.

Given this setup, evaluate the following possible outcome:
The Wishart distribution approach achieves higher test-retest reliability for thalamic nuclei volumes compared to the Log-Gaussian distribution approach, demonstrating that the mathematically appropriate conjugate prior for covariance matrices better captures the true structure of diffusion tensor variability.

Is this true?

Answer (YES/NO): NO